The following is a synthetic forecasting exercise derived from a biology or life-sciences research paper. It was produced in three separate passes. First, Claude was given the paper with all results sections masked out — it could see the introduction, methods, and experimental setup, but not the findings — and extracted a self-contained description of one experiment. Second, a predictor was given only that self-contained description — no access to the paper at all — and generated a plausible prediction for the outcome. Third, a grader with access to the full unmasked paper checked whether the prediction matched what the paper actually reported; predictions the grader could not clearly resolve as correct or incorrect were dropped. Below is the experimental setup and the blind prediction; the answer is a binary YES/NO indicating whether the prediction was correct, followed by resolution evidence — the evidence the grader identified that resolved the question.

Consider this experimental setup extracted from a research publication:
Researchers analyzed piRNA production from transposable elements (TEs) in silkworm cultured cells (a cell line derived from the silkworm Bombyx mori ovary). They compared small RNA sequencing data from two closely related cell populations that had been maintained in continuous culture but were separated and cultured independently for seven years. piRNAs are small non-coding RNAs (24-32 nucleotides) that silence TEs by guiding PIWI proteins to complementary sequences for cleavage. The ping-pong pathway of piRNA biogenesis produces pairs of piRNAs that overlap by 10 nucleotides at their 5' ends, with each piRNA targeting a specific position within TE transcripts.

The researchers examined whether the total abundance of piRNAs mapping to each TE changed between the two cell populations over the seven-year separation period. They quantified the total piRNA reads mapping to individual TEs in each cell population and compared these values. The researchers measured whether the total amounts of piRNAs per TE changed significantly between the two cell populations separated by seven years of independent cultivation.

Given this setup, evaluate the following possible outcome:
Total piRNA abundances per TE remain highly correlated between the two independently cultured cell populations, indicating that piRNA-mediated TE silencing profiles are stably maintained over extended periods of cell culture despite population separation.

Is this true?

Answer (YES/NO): YES